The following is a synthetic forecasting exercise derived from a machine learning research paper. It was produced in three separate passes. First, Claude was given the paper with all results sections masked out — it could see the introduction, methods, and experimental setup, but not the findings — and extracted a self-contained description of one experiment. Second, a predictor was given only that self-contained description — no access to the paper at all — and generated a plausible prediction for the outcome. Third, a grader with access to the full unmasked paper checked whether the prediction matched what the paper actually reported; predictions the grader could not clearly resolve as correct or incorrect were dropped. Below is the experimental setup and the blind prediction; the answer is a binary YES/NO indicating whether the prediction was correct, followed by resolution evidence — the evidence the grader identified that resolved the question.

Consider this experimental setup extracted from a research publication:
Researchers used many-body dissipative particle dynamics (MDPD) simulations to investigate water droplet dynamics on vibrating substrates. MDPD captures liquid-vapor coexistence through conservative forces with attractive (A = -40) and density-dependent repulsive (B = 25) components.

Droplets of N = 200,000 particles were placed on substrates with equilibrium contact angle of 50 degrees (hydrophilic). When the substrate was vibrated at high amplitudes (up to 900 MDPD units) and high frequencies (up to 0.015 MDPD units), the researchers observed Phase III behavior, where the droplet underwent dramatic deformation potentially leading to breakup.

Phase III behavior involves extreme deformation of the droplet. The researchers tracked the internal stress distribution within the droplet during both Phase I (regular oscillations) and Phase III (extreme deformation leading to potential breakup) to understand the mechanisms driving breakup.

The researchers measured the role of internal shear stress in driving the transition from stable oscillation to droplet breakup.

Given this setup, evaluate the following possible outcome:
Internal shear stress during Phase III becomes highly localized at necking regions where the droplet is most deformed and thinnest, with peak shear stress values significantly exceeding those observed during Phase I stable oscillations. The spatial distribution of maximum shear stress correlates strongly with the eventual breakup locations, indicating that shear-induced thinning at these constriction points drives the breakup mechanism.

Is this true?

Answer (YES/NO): NO